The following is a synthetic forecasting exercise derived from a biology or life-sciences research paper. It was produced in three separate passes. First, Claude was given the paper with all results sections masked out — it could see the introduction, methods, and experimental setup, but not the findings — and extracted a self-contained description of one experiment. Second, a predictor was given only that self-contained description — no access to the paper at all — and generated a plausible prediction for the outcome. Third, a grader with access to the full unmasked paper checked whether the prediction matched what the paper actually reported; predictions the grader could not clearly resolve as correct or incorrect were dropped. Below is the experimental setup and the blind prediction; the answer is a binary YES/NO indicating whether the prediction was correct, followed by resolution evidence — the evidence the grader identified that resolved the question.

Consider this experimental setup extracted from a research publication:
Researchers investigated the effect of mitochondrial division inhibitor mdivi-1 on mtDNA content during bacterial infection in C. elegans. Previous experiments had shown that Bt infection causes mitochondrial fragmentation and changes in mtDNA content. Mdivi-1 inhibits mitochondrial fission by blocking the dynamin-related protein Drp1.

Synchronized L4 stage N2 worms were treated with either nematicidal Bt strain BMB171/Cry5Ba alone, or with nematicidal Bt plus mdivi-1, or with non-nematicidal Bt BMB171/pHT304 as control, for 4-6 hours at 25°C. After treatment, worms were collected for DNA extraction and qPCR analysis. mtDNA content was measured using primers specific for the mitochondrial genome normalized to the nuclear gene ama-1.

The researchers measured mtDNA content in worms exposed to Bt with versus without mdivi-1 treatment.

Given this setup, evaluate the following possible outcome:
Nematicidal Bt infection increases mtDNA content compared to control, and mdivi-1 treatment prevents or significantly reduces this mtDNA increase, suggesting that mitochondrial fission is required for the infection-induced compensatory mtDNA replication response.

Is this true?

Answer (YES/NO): NO